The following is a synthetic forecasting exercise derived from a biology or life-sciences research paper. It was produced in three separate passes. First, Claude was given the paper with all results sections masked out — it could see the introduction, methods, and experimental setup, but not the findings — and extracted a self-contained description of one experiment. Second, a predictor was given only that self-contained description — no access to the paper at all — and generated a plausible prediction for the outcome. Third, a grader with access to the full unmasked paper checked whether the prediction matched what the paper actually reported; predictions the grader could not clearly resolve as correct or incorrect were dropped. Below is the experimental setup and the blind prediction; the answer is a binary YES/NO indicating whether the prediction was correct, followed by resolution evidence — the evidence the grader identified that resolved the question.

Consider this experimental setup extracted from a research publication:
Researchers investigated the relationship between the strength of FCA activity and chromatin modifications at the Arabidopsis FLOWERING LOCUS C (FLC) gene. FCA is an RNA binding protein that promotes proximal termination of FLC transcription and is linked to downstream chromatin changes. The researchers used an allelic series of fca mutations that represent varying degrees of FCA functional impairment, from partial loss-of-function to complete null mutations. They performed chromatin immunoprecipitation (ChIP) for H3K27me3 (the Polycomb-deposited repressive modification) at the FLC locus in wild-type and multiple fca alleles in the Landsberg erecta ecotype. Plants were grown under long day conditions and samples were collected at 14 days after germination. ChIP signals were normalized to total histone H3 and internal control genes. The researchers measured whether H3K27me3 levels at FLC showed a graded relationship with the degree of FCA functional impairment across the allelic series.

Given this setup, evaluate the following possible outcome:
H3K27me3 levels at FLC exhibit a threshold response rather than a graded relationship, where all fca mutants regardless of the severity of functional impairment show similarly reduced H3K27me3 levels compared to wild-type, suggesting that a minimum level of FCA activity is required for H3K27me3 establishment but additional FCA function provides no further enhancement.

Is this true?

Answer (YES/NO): NO